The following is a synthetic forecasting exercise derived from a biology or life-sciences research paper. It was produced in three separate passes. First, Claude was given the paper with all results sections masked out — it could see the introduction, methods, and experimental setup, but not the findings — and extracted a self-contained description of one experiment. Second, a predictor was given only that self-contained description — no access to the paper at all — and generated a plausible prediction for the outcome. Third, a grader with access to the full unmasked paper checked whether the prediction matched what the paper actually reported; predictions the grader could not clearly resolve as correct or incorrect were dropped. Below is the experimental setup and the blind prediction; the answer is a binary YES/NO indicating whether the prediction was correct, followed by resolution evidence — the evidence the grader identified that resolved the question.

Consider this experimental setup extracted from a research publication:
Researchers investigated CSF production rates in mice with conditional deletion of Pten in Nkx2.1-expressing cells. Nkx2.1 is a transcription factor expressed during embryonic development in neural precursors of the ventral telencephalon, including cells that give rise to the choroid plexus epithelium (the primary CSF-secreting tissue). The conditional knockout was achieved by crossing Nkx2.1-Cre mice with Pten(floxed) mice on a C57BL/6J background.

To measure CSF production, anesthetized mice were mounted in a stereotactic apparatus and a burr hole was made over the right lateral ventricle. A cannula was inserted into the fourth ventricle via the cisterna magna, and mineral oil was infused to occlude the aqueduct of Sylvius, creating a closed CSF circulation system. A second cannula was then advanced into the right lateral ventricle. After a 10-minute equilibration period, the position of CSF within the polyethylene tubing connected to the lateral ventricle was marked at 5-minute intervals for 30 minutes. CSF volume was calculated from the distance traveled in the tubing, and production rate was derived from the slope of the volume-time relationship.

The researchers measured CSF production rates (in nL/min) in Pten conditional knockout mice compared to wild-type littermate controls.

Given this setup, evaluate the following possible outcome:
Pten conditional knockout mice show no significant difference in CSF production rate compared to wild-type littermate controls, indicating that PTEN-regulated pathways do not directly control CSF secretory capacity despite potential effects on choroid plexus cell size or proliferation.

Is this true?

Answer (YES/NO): NO